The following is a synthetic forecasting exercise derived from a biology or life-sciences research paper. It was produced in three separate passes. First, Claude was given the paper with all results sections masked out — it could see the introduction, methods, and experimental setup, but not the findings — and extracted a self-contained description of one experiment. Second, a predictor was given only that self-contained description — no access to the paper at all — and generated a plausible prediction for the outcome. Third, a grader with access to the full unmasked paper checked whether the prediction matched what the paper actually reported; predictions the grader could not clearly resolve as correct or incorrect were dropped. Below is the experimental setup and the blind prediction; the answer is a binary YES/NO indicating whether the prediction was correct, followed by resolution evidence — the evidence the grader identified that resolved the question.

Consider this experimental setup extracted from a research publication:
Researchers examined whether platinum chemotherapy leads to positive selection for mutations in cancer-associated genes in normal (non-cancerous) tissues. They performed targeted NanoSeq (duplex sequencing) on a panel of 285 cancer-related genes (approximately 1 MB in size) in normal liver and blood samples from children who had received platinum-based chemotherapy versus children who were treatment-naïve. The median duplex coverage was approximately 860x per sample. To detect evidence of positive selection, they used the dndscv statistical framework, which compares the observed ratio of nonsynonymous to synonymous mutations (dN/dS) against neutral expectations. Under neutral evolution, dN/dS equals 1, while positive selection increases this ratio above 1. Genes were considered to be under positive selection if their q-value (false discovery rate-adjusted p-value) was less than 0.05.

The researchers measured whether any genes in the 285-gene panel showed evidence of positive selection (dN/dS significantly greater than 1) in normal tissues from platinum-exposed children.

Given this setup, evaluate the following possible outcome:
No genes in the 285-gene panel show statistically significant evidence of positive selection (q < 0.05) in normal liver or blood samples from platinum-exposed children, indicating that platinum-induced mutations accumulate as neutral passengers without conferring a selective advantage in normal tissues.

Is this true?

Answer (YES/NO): YES